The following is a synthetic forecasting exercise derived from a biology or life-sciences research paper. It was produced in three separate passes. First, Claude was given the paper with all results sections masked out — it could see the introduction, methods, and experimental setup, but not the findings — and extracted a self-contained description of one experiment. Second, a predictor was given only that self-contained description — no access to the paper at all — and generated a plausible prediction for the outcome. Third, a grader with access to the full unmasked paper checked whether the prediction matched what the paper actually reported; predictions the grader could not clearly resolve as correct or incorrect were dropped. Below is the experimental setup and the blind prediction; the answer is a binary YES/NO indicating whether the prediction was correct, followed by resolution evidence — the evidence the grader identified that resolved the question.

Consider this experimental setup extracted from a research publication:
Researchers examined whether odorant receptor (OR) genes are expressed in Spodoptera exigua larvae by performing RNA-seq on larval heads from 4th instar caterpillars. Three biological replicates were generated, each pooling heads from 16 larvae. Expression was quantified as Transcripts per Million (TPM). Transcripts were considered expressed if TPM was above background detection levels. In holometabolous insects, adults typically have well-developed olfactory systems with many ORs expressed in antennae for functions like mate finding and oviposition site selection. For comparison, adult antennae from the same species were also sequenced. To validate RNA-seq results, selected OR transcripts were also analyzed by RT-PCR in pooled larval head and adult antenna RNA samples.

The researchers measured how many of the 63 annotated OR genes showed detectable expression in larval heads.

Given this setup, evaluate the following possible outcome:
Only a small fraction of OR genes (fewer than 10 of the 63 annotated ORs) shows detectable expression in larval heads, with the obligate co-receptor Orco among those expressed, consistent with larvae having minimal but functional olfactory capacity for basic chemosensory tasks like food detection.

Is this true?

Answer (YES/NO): NO